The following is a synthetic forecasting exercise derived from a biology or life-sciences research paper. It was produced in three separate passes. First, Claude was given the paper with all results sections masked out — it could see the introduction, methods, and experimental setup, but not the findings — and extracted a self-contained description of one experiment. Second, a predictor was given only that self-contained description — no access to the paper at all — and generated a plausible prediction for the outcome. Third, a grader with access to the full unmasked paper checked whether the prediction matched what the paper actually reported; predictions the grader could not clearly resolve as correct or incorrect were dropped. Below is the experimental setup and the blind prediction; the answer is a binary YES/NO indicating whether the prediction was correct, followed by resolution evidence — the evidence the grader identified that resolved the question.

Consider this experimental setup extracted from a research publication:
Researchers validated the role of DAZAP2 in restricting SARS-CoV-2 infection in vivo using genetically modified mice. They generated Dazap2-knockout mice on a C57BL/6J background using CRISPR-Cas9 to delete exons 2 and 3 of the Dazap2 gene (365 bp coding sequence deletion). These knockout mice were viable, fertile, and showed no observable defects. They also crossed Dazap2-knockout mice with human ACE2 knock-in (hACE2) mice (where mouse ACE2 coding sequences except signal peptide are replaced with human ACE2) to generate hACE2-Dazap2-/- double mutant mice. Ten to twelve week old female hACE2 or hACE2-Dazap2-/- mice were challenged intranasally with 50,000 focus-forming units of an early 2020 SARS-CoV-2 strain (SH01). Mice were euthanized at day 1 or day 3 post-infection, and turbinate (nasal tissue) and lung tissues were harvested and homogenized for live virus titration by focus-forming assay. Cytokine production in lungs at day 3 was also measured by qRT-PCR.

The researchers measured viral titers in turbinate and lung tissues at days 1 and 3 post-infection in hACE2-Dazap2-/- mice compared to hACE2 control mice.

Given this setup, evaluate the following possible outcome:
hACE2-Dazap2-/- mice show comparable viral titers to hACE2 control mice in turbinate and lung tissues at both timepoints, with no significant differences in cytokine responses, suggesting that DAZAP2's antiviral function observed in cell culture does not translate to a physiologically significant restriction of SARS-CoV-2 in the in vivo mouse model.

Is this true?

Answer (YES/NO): NO